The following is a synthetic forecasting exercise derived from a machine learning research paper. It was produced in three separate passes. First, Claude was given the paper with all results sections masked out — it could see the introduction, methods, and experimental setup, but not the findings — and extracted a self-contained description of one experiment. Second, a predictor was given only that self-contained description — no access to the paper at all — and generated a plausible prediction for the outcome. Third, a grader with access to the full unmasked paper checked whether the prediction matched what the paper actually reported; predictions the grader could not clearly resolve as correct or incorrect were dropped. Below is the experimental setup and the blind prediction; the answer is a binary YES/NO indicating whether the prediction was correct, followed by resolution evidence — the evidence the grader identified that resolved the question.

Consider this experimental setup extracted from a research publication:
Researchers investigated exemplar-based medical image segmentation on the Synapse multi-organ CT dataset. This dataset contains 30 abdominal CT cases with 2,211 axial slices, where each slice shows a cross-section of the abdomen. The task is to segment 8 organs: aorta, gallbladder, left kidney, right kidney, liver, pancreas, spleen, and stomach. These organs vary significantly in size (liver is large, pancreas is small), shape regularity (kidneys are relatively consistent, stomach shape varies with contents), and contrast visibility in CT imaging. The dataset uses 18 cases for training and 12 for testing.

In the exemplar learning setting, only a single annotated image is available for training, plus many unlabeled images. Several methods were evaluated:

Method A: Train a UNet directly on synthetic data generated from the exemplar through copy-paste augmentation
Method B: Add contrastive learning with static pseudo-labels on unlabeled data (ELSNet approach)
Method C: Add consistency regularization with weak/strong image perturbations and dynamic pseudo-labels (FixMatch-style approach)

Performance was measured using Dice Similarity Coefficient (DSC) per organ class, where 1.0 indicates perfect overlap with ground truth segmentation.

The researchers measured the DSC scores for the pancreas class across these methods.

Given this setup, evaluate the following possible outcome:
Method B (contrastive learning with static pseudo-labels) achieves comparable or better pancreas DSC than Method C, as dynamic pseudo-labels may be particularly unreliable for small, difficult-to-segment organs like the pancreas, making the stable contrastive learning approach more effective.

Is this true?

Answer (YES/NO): YES